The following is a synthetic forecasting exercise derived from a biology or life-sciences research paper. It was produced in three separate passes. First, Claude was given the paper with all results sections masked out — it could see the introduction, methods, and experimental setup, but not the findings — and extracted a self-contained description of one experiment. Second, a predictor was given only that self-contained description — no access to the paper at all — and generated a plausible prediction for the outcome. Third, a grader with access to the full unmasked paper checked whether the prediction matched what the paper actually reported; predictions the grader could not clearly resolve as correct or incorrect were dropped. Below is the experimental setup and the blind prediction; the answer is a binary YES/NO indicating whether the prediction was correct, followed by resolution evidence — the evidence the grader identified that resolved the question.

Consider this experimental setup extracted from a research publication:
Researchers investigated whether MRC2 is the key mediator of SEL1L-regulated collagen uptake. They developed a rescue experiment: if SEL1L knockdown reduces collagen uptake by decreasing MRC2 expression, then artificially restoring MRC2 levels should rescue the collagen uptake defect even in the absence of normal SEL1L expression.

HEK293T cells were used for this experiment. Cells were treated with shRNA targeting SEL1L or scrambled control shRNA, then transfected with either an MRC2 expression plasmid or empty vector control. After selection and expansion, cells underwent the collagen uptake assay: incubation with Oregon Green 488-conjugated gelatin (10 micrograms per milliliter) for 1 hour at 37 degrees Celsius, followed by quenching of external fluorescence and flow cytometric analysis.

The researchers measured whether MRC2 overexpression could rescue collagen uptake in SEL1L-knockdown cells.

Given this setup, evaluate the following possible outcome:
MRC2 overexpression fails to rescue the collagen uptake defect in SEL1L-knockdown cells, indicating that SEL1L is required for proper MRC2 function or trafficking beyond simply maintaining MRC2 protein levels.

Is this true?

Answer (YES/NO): NO